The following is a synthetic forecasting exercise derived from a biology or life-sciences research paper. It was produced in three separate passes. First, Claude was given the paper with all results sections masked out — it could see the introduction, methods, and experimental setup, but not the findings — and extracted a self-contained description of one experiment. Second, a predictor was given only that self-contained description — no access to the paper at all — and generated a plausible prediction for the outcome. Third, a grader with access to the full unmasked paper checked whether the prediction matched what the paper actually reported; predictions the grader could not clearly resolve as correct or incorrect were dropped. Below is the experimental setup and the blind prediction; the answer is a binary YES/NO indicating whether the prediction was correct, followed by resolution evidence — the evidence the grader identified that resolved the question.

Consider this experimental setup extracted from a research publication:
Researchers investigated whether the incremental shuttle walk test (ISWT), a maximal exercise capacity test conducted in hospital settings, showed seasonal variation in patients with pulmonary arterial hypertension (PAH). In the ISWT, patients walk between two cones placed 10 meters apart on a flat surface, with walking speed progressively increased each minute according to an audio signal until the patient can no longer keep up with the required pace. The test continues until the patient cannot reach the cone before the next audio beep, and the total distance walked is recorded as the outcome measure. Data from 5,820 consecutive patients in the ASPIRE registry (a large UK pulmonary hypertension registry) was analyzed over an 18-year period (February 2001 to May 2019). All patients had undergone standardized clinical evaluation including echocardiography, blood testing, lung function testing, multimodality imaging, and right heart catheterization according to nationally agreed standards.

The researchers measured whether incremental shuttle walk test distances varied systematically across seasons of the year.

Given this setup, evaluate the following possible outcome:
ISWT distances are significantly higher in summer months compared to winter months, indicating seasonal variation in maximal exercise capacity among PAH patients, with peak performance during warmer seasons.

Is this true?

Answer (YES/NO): NO